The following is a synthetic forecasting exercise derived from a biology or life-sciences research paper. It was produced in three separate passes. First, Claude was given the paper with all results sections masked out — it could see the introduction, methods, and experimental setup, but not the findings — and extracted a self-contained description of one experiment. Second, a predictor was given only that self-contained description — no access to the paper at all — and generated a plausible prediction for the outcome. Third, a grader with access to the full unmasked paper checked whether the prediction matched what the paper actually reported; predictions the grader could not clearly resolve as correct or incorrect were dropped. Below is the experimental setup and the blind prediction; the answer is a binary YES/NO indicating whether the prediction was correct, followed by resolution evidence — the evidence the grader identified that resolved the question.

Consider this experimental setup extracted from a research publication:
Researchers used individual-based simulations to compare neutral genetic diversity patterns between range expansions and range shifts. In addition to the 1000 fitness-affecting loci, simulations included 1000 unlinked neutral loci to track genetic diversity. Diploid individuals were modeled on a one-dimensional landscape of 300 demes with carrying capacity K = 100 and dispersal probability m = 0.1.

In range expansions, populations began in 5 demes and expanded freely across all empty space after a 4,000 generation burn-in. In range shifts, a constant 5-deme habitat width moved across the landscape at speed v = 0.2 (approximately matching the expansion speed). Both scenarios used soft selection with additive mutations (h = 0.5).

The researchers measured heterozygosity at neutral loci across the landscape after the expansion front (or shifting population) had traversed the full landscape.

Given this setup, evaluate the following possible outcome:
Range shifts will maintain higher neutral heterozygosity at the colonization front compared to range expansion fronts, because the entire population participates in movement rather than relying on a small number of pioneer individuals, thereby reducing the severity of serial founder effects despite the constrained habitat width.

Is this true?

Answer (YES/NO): NO